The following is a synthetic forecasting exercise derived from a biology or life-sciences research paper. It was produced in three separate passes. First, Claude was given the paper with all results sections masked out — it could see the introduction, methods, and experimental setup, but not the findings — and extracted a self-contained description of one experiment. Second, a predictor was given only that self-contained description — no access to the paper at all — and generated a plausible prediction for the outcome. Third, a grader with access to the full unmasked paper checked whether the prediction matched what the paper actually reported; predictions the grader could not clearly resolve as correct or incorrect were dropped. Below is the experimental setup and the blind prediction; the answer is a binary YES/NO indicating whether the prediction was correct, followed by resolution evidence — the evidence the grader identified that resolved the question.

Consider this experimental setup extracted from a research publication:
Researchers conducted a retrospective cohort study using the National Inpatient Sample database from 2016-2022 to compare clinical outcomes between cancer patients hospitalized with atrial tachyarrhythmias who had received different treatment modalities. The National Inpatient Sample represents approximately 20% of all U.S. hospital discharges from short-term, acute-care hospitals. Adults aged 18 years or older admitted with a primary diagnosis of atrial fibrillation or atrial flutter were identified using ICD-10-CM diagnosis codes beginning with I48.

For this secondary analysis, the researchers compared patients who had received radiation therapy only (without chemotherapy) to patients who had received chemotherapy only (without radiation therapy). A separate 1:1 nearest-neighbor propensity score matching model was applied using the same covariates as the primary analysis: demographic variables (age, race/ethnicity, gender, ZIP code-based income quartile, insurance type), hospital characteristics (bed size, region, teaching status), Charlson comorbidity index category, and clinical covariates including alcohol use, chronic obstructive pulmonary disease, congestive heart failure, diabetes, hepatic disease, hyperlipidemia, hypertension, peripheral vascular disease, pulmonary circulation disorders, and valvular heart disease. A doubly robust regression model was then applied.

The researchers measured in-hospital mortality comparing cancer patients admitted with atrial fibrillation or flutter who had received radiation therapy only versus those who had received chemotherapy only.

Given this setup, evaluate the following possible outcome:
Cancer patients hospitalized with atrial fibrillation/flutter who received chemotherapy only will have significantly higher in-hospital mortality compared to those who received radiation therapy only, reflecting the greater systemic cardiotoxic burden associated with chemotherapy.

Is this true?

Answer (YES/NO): NO